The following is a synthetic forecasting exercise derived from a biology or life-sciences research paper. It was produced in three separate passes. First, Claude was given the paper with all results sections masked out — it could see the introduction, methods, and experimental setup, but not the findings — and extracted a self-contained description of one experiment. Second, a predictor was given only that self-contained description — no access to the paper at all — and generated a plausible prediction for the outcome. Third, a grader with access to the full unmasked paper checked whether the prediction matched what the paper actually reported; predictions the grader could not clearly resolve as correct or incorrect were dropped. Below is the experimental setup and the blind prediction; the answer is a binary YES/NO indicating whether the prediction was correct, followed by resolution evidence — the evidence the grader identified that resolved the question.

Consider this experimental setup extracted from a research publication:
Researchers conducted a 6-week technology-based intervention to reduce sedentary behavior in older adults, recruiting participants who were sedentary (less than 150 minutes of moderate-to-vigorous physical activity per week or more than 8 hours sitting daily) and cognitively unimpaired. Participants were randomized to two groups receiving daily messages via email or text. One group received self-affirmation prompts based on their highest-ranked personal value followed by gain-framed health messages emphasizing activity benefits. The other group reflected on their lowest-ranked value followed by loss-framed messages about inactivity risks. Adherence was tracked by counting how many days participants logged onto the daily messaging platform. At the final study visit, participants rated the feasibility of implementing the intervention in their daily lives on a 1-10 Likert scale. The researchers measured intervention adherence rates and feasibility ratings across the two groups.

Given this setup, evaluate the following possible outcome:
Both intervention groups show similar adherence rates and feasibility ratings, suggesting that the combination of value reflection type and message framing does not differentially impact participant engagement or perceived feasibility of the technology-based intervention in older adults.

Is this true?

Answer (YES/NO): YES